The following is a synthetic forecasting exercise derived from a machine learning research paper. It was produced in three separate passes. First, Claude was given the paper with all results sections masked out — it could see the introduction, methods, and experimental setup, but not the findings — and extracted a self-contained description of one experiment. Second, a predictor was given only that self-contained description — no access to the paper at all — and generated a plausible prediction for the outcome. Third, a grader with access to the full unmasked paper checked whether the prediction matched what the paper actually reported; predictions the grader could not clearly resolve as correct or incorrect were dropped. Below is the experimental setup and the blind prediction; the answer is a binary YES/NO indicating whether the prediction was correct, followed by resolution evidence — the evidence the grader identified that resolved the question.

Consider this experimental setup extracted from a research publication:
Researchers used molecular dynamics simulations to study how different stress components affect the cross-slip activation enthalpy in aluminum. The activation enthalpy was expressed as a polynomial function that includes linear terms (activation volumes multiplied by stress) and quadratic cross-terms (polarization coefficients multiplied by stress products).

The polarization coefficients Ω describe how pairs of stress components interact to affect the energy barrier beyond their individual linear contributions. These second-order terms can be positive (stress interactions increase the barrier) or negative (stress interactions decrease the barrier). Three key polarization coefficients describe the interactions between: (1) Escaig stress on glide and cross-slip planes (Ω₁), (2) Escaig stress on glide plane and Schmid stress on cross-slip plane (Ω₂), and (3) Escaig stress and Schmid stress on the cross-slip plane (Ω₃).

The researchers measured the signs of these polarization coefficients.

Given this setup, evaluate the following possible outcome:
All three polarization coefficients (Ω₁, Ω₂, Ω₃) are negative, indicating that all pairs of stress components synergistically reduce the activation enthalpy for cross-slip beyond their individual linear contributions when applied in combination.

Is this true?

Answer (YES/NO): YES